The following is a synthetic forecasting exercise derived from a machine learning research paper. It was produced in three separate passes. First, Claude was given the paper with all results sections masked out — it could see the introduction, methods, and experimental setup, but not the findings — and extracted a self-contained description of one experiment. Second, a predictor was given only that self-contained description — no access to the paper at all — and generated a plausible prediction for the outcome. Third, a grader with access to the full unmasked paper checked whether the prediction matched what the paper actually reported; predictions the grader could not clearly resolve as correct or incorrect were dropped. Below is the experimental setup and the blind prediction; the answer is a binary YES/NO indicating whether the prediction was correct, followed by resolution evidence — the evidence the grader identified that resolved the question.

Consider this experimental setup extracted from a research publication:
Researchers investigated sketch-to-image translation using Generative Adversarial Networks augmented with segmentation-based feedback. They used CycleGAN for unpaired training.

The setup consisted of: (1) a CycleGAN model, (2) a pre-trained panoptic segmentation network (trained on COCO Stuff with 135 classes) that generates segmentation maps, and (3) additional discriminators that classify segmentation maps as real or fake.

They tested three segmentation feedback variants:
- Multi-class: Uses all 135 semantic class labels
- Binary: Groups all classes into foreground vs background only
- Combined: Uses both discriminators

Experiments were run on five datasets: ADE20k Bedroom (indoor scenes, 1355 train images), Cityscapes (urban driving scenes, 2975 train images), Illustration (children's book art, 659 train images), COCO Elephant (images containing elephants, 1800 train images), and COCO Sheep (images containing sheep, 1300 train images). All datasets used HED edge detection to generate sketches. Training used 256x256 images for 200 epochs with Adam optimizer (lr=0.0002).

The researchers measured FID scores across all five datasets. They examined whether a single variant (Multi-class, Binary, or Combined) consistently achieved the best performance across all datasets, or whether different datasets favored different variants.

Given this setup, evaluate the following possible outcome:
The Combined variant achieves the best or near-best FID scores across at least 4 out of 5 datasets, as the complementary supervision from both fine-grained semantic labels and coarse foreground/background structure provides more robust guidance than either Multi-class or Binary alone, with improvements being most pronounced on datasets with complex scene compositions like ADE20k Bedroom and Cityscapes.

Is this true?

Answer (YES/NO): NO